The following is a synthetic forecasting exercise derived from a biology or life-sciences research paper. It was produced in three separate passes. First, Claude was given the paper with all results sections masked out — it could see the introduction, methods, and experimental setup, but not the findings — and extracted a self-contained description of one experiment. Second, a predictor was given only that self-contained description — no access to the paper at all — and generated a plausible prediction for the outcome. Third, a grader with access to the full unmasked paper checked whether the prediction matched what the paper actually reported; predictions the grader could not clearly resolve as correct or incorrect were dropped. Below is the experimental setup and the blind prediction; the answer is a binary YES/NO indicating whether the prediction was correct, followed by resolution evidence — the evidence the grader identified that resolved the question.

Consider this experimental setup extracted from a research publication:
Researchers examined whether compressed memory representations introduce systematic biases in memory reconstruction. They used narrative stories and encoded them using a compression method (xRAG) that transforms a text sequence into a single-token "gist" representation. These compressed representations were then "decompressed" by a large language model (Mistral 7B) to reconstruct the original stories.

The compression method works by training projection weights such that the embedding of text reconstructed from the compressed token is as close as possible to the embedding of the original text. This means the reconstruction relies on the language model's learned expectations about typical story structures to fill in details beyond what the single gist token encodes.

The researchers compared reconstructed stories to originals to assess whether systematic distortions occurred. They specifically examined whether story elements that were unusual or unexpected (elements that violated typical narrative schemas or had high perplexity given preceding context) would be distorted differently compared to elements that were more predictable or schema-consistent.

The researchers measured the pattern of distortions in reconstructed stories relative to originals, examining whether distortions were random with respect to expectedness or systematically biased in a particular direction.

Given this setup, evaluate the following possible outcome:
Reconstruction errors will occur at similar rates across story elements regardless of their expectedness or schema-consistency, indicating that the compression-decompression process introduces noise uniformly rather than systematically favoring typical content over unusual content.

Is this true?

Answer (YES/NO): NO